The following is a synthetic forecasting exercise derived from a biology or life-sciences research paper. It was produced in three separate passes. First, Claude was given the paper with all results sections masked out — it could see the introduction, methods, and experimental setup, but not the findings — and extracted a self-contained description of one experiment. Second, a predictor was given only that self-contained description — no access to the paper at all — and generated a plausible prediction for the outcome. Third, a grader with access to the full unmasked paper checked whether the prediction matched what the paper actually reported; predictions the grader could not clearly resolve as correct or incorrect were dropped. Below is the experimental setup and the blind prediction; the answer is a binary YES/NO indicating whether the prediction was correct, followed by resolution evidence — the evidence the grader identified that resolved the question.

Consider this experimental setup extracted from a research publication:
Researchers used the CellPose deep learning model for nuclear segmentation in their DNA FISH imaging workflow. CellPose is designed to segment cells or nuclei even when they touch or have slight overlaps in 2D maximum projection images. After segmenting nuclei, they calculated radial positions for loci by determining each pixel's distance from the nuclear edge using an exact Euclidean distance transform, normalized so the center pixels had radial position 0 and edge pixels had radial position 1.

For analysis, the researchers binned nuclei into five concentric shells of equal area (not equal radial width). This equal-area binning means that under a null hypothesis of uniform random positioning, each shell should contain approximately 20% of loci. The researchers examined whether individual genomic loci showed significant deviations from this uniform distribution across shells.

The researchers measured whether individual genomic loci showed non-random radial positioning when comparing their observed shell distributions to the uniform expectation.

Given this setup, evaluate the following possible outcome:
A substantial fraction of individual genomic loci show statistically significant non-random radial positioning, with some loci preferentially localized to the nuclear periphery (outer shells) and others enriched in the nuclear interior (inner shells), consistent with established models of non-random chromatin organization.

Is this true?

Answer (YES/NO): YES